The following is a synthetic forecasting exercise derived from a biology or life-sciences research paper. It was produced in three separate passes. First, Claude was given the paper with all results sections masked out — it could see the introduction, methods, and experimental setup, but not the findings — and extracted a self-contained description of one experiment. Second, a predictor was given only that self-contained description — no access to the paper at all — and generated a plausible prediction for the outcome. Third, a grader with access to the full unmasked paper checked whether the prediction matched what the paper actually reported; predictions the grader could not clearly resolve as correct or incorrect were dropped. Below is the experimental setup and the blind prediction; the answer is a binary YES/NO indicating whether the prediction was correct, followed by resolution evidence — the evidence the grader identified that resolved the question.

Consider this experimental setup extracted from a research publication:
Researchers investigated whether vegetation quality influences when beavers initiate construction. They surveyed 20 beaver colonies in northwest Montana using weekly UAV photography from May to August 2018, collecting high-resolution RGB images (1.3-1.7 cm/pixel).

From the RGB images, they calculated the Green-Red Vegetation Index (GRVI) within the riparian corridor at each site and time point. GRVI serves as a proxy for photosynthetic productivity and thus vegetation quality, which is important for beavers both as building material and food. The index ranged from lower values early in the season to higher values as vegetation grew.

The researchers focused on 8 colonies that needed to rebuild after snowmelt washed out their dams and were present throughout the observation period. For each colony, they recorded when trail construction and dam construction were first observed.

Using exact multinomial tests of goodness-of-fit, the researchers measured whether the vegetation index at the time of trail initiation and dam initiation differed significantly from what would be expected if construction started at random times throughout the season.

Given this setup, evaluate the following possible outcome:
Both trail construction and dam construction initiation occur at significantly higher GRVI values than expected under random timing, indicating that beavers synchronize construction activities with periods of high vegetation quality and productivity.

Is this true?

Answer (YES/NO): NO